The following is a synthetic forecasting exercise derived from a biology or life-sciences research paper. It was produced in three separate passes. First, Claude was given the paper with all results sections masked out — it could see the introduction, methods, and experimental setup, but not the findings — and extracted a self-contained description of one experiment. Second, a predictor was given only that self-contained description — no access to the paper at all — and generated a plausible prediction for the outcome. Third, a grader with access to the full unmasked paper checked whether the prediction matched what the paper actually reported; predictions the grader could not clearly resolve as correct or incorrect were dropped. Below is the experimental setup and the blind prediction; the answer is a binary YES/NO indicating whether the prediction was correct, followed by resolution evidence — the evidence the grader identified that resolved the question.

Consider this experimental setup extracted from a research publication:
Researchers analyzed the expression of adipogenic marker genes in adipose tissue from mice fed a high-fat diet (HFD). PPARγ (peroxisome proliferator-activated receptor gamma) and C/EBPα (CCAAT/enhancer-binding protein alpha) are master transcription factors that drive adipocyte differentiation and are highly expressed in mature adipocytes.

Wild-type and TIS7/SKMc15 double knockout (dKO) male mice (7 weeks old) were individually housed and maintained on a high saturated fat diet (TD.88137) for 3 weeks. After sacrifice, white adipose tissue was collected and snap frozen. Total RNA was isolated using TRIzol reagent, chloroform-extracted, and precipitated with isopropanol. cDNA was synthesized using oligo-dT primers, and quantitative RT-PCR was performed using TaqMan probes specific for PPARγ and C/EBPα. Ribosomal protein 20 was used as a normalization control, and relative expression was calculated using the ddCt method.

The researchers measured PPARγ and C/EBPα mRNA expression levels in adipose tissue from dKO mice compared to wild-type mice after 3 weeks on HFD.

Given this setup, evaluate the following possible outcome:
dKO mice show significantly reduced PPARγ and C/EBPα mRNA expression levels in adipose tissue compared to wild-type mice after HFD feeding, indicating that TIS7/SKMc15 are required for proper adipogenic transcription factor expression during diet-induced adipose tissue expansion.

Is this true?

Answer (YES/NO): YES